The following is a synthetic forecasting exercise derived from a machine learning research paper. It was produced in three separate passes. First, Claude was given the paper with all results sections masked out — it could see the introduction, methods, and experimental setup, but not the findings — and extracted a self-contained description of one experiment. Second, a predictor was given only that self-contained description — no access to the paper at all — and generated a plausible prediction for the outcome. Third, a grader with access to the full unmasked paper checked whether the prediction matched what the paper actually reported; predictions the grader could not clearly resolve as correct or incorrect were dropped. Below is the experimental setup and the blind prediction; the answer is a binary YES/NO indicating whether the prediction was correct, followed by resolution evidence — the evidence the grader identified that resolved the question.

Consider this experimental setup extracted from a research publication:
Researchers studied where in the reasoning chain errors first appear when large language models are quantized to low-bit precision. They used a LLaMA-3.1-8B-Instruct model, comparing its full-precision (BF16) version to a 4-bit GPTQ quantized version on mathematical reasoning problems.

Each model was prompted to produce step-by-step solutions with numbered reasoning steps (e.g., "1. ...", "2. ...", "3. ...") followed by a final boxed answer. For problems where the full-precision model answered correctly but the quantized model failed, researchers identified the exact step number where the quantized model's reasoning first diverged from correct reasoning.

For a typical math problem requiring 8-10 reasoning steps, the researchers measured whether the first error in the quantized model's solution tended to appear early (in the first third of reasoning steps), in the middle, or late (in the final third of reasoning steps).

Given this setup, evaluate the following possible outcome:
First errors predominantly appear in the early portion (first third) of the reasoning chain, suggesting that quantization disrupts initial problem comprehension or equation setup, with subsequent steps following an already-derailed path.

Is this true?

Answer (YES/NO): YES